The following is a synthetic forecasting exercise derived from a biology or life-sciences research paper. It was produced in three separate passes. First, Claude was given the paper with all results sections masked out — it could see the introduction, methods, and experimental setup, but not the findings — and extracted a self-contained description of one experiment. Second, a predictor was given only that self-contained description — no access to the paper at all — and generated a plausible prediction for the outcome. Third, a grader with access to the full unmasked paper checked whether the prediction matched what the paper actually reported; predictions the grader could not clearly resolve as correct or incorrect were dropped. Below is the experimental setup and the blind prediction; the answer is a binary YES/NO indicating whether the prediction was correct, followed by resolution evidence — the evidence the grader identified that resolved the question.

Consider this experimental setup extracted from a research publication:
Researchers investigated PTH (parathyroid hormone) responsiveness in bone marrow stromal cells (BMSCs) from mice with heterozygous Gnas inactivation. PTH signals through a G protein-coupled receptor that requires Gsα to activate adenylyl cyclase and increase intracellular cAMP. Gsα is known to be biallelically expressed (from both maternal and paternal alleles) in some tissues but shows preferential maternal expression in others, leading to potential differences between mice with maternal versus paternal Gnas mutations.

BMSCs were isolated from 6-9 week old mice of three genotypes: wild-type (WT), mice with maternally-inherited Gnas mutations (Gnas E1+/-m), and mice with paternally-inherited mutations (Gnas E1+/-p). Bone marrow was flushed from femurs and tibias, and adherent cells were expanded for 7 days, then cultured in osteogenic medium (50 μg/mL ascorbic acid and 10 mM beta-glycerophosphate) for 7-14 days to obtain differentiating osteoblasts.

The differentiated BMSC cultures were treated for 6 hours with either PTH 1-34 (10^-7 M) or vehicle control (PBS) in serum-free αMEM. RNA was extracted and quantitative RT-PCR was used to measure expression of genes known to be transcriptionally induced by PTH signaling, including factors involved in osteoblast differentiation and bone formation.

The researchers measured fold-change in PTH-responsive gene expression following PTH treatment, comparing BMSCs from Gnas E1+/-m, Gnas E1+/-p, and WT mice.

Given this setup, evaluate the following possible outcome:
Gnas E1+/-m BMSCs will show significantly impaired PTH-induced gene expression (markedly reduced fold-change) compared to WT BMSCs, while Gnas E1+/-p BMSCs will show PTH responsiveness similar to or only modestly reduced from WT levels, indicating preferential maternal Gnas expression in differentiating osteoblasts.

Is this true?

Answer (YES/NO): NO